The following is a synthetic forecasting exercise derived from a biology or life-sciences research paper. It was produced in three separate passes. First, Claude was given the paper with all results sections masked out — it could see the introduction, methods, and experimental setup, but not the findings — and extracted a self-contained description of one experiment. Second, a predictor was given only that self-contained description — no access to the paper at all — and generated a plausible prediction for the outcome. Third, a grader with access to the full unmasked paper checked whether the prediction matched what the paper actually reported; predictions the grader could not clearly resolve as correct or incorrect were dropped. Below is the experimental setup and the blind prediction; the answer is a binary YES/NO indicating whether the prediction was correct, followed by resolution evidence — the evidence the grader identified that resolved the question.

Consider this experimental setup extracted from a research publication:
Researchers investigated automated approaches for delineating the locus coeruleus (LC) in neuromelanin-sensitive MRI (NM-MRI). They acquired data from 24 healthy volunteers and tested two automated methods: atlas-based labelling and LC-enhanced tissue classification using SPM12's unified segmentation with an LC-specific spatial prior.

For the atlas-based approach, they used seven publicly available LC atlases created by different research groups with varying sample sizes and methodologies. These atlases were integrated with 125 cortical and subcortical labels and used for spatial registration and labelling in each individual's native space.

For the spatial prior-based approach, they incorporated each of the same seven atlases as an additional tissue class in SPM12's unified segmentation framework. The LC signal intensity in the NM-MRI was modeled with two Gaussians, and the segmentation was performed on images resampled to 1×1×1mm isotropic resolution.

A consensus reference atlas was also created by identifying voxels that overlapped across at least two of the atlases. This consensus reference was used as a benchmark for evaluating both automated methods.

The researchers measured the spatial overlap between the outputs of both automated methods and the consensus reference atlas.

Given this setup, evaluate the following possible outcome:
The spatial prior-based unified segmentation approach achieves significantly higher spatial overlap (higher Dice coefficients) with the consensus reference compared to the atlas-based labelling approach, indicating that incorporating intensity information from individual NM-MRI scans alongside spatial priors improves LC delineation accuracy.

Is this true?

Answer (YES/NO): NO